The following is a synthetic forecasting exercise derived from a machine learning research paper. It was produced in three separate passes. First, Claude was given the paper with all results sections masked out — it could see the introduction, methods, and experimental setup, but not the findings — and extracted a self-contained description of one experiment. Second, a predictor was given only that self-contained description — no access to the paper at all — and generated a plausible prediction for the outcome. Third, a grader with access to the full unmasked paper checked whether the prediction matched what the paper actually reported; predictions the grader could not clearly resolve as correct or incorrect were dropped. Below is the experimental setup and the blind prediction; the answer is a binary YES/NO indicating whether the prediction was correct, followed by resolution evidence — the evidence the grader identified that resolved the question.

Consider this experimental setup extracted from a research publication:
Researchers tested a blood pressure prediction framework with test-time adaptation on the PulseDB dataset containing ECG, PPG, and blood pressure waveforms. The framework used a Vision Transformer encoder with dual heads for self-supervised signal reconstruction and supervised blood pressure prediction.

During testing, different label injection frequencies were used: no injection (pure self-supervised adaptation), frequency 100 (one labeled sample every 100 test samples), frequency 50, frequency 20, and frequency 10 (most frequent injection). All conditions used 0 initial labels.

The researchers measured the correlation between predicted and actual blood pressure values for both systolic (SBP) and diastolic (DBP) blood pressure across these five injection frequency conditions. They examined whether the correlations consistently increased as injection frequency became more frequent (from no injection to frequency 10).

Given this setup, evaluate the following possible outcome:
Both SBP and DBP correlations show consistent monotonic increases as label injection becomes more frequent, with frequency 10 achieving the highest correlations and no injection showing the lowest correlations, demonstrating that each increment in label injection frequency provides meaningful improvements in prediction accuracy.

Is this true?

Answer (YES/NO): NO